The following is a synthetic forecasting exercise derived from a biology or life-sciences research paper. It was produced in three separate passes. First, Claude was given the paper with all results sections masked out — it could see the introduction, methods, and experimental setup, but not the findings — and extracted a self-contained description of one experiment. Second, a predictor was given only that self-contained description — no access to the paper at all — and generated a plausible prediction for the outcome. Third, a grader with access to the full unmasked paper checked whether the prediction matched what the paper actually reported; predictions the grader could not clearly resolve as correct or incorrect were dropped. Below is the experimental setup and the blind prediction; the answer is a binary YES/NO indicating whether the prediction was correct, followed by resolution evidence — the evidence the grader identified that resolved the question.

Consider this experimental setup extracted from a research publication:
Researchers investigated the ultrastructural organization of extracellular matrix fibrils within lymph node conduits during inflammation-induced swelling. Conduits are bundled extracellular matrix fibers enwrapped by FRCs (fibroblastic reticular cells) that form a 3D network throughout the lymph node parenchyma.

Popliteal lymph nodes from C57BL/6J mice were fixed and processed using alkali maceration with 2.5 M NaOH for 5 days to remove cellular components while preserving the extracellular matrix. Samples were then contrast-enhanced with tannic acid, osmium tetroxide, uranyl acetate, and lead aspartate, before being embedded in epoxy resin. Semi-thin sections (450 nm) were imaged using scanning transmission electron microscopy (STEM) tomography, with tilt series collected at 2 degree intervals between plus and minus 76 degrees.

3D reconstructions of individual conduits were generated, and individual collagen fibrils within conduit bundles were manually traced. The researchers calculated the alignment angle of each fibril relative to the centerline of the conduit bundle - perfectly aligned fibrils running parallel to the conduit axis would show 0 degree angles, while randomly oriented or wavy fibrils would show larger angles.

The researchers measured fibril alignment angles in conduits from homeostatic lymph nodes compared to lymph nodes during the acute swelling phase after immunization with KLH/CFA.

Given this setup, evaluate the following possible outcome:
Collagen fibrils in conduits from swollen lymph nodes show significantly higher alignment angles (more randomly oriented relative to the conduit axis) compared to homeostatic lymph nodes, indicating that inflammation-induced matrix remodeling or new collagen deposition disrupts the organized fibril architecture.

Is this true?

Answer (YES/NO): NO